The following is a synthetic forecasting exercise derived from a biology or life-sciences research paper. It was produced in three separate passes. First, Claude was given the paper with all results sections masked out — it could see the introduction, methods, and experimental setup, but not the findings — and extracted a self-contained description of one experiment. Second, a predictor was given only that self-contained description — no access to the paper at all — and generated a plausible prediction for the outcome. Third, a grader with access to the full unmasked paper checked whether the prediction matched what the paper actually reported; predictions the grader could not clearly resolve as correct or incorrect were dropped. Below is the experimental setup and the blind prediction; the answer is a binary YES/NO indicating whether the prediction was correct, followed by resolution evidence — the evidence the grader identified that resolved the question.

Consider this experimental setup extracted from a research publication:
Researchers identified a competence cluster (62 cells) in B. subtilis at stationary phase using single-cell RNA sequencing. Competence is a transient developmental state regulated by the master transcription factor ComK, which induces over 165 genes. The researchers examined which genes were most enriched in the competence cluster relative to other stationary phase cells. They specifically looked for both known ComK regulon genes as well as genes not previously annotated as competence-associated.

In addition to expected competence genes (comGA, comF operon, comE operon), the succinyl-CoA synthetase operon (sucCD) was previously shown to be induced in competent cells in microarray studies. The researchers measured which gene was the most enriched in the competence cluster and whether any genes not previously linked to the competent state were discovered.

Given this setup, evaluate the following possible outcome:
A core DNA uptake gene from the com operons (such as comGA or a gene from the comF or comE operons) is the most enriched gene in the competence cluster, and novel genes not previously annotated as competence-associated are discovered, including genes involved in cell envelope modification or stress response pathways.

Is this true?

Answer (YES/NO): NO